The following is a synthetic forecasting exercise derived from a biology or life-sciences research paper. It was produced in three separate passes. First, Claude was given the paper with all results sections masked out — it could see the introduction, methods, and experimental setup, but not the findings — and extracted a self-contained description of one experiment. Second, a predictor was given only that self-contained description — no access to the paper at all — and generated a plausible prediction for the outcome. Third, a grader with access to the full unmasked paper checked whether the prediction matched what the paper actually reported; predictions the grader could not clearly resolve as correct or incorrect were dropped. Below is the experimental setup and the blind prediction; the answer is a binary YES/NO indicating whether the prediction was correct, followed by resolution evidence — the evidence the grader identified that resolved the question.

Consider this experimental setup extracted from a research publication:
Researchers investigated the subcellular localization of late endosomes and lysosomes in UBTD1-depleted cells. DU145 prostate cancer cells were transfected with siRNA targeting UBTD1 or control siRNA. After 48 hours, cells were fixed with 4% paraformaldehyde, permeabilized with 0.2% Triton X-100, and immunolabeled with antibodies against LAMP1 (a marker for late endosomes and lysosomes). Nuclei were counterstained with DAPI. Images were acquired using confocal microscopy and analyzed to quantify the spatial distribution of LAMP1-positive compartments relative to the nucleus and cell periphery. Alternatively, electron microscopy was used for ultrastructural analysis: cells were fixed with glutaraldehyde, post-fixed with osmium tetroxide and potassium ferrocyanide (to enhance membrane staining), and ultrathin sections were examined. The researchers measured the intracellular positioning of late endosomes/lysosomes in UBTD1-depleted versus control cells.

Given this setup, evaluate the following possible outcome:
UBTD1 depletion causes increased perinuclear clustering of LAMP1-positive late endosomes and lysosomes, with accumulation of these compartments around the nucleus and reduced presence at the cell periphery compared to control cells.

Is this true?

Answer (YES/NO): NO